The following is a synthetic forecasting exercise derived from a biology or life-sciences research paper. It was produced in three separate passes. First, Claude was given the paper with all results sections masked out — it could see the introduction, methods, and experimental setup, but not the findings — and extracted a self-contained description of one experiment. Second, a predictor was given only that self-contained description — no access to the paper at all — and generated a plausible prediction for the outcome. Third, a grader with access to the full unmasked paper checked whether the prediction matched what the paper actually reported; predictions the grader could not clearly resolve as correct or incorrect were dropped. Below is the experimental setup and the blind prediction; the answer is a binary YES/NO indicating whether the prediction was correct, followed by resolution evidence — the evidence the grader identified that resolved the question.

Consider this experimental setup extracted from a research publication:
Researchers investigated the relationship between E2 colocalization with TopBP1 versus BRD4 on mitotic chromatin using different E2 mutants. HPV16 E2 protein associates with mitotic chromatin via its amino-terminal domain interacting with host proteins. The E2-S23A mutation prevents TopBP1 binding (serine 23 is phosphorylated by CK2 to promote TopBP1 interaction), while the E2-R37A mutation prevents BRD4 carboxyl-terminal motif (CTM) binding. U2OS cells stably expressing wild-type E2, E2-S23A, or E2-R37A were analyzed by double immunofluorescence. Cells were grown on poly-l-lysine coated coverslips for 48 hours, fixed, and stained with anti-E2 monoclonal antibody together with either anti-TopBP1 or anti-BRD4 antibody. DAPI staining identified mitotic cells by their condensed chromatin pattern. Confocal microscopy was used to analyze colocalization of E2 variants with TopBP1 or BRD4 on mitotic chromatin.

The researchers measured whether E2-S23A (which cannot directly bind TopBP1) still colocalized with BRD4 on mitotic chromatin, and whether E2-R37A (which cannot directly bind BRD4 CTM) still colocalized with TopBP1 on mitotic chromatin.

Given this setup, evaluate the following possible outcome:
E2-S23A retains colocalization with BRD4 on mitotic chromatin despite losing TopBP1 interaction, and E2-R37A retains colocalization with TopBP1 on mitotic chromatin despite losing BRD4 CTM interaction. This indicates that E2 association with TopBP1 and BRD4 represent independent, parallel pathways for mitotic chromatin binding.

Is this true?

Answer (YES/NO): NO